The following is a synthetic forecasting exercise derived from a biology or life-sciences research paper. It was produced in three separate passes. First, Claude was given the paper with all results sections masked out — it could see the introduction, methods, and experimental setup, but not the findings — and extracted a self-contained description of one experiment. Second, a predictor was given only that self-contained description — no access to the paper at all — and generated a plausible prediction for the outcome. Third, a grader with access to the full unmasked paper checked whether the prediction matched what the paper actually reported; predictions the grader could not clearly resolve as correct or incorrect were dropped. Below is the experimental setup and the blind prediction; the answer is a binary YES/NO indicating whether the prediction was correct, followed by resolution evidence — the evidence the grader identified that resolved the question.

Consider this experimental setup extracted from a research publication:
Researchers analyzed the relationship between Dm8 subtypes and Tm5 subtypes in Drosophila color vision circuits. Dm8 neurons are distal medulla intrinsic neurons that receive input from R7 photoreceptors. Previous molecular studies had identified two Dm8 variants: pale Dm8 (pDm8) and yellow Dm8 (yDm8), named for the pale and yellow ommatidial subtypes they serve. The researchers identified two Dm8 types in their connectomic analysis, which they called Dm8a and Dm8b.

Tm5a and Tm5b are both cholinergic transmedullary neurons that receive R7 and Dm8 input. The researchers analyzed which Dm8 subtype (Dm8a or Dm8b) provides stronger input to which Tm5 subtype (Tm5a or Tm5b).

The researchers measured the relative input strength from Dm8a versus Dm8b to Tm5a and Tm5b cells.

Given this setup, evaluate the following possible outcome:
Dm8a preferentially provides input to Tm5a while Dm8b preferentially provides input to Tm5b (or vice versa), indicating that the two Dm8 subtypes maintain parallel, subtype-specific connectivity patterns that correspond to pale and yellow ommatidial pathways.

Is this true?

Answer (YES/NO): YES